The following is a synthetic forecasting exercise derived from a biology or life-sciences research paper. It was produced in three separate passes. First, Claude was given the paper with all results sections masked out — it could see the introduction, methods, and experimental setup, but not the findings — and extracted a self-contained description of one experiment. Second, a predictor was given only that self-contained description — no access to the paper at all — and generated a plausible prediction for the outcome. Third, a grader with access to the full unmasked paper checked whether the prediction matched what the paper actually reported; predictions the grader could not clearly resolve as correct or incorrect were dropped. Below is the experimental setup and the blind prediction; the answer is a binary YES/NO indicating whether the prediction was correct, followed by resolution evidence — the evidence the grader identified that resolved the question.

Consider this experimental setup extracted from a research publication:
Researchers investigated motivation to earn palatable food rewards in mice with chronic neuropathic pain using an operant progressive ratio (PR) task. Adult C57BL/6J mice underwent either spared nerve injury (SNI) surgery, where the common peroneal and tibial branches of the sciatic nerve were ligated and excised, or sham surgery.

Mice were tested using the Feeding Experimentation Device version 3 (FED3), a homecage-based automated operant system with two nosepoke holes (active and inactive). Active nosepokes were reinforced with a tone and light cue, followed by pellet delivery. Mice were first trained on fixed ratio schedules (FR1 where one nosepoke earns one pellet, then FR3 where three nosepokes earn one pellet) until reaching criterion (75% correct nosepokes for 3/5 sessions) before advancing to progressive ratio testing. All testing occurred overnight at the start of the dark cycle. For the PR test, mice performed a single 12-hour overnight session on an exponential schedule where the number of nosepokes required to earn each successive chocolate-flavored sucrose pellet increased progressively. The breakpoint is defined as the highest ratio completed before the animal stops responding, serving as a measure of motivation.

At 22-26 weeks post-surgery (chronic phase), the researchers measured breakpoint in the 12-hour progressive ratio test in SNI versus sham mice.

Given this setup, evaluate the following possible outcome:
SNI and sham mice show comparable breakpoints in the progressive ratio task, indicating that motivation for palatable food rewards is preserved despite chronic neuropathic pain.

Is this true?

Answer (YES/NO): NO